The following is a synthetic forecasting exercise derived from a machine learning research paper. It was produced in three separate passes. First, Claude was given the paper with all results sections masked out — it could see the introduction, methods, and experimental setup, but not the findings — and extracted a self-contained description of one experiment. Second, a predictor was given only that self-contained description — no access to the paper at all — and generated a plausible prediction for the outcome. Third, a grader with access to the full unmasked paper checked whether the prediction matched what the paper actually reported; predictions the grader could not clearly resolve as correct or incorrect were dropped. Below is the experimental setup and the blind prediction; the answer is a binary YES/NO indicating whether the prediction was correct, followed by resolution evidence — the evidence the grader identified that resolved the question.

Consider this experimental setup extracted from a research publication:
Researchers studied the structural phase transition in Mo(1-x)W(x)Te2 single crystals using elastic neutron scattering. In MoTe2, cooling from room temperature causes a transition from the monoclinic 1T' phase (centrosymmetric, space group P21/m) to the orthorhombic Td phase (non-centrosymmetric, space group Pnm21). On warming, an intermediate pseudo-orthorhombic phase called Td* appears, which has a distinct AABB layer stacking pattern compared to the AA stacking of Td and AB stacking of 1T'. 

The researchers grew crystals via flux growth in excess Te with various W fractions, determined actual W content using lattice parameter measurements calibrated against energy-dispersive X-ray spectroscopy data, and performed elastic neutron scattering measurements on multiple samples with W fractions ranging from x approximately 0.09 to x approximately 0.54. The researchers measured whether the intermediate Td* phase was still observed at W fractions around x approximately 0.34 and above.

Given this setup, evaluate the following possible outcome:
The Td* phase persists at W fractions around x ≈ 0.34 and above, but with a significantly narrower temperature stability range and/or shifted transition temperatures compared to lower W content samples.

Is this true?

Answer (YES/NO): NO